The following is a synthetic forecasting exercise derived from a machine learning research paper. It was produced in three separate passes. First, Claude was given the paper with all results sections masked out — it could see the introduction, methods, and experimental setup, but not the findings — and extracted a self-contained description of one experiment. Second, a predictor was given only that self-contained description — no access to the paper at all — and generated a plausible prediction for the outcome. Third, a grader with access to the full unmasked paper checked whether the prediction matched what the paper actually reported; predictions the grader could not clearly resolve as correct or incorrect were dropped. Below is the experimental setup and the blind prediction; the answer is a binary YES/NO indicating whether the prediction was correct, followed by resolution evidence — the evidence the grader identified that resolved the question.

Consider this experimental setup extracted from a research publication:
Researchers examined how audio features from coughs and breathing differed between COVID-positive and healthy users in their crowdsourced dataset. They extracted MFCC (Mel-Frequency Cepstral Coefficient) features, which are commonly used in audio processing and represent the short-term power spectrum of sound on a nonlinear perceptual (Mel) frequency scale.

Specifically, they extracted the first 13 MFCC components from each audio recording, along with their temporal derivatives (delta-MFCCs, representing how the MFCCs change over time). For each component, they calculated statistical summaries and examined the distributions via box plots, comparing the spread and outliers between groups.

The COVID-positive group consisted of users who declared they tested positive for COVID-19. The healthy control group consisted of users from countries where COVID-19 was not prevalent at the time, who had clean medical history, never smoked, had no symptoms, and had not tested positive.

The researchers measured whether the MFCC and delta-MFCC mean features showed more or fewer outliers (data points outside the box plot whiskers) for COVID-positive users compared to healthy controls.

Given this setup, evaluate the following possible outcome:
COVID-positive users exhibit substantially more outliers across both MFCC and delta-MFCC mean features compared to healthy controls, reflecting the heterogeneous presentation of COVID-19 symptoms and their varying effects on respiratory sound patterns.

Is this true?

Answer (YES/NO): NO